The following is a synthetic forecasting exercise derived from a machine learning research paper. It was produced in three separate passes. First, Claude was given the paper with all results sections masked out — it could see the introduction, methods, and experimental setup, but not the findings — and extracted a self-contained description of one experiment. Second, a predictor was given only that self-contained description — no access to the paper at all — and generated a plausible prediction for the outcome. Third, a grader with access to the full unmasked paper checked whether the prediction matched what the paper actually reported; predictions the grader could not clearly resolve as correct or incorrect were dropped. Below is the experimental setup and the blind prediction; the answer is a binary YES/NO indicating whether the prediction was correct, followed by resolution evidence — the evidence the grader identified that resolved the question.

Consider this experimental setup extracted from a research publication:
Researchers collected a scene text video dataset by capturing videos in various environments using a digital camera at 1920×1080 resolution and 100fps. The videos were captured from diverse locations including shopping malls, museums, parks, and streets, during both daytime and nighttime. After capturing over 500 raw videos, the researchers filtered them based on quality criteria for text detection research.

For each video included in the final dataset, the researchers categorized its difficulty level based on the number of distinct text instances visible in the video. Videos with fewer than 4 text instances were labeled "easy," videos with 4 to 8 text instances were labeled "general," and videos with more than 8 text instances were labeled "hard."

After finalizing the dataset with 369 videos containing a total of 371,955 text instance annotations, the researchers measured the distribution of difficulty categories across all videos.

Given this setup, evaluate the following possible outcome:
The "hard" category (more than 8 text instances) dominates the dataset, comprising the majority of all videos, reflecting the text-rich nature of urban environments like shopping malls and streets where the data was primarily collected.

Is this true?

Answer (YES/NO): NO